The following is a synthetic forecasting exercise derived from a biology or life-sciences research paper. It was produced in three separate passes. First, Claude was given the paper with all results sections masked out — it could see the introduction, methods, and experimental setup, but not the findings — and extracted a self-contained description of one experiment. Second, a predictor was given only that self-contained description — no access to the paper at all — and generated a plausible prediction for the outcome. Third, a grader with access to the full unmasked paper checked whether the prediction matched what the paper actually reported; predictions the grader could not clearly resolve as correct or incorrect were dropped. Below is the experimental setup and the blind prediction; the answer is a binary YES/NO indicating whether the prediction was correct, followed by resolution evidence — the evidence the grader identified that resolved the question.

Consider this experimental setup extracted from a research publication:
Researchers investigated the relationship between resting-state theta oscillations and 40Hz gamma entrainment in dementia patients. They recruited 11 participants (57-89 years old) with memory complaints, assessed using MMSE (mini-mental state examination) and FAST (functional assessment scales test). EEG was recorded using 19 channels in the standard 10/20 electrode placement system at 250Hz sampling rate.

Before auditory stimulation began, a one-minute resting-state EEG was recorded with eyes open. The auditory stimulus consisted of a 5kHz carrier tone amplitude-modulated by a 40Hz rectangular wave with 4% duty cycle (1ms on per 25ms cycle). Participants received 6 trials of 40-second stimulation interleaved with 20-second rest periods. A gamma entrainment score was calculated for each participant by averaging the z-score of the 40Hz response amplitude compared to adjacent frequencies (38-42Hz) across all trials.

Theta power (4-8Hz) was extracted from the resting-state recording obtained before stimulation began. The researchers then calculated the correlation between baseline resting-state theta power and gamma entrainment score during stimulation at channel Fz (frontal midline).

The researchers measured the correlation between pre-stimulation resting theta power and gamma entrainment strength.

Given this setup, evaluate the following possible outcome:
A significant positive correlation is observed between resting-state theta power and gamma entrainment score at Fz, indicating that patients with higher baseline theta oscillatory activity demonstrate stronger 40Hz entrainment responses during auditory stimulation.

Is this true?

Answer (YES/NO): YES